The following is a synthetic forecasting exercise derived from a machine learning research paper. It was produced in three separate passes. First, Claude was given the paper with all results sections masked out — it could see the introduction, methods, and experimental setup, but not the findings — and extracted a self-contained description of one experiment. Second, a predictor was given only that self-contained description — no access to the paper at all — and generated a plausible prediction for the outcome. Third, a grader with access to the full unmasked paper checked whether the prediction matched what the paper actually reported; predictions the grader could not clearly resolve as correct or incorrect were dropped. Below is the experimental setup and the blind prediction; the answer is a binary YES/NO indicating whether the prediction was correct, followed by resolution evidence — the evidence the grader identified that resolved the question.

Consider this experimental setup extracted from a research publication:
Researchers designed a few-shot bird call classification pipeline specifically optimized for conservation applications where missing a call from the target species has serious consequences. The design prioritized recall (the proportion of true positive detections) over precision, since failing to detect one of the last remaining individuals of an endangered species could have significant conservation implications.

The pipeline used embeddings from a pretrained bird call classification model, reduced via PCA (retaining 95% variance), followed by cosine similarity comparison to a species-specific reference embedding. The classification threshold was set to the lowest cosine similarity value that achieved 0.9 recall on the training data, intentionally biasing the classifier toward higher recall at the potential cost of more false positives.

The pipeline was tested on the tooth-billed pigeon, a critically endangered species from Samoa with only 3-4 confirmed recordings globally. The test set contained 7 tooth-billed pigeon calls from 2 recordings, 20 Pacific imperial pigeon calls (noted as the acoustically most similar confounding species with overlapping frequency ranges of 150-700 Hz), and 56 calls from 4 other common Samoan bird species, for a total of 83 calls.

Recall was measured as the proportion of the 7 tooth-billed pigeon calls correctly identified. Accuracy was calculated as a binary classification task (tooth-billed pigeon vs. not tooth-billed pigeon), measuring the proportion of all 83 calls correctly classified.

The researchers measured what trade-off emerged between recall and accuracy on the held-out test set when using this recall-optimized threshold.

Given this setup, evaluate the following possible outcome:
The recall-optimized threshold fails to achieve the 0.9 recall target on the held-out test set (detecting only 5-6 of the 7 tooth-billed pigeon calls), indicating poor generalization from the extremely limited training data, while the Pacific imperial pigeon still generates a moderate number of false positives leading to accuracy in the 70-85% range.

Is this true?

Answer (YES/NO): NO